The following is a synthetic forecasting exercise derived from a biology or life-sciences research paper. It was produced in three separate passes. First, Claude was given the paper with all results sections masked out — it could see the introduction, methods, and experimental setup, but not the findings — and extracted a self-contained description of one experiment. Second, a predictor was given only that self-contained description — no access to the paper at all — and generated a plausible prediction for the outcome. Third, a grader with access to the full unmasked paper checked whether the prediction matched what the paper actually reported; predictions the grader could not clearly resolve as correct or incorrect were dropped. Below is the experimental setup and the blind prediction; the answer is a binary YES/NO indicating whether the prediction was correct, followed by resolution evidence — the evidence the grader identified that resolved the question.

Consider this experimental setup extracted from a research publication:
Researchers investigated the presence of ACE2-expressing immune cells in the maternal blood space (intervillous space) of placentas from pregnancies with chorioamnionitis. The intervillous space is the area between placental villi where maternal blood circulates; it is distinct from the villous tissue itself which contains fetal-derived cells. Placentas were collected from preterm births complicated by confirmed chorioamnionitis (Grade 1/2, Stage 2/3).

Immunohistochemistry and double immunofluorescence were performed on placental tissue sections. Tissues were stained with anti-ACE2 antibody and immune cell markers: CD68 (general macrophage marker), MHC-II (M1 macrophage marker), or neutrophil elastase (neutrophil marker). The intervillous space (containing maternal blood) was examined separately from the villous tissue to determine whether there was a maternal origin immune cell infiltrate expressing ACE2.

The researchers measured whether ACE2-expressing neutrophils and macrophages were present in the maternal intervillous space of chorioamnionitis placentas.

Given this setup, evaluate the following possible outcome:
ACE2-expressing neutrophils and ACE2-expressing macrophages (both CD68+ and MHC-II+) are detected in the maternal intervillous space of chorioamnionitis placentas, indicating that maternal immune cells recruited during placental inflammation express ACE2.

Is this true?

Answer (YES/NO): YES